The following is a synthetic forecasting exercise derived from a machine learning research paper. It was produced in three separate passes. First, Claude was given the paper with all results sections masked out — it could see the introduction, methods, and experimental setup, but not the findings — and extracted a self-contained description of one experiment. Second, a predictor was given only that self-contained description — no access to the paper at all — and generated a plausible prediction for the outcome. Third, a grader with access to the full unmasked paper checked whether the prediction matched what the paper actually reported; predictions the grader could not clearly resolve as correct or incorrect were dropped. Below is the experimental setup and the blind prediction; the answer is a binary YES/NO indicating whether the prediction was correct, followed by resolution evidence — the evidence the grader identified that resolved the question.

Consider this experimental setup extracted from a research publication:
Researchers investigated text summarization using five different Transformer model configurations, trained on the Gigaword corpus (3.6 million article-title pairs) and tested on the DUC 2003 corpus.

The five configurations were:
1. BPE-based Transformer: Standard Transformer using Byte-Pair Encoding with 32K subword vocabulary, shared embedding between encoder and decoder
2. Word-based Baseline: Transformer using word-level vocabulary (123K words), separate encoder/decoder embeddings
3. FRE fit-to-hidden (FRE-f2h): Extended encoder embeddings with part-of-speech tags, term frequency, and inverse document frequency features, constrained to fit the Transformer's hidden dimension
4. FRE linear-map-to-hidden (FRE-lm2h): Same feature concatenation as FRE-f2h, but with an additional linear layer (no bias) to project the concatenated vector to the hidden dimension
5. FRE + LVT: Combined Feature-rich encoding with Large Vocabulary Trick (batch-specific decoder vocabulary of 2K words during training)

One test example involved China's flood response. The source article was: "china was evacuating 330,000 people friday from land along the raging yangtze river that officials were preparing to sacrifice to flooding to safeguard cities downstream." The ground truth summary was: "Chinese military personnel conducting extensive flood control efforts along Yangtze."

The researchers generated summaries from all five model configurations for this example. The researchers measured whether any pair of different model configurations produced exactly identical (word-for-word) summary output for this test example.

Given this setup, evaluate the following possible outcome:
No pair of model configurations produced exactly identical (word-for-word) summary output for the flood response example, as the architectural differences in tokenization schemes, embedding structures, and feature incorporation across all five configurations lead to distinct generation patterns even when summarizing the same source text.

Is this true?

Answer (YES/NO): NO